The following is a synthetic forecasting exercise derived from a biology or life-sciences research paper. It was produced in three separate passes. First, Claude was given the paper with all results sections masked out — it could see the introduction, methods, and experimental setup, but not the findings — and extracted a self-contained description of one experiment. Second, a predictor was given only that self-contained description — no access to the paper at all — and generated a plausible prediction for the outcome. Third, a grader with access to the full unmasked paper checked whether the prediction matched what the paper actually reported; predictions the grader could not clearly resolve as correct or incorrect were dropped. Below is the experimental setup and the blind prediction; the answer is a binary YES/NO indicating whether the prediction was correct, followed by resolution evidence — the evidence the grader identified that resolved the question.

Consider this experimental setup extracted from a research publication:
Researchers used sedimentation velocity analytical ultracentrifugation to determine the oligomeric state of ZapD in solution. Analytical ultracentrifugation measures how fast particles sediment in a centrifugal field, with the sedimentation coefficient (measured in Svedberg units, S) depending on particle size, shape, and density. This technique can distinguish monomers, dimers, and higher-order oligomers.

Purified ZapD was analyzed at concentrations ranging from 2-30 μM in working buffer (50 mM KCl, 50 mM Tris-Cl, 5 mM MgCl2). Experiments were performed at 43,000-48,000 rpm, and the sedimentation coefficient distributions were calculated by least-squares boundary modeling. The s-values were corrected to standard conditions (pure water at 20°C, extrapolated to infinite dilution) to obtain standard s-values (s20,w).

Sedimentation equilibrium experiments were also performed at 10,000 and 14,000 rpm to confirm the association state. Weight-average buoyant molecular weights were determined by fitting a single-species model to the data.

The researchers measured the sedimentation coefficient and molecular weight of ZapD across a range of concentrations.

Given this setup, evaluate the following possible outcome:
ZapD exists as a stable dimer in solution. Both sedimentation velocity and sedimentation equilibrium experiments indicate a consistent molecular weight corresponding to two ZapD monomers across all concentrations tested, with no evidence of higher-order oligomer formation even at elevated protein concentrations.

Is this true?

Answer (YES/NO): YES